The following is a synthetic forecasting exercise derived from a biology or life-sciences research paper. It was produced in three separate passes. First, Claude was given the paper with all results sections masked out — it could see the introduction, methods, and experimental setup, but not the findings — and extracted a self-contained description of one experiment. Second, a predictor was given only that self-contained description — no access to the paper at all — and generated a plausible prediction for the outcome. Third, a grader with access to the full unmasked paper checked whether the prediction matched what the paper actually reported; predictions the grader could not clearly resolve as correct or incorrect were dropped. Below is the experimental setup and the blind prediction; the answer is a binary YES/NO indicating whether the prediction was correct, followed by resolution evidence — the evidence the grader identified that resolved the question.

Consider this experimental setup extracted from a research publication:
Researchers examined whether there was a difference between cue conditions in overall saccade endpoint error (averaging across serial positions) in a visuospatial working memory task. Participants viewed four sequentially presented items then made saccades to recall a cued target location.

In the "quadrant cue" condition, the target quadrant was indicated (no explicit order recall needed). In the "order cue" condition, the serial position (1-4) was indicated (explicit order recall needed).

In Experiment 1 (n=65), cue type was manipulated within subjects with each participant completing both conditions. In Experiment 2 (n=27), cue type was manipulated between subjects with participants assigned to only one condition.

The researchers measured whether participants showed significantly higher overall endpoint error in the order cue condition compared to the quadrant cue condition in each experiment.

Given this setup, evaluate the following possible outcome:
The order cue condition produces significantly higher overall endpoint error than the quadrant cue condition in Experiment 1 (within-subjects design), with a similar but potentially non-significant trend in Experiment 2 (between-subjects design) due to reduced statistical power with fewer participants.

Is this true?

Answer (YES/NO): NO